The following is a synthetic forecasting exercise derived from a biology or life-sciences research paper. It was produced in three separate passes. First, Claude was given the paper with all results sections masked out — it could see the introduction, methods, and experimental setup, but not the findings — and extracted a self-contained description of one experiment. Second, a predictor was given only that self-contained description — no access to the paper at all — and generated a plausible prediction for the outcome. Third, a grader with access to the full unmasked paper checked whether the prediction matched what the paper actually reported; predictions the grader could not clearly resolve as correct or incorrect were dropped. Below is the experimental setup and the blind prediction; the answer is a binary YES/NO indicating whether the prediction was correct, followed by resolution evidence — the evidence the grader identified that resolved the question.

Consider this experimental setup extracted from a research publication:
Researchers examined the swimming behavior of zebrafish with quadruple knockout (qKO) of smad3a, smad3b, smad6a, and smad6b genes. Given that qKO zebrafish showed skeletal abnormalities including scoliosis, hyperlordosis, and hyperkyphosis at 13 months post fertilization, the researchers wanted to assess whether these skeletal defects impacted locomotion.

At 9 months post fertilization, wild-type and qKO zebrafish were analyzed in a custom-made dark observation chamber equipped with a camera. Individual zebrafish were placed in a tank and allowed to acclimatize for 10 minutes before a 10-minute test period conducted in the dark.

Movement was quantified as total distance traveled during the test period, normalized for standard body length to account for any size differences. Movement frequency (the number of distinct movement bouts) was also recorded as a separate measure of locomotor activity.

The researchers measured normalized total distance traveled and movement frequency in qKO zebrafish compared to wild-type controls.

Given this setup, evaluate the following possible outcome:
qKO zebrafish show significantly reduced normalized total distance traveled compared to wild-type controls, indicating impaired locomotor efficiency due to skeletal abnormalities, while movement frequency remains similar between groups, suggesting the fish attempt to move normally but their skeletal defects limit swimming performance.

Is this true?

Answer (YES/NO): NO